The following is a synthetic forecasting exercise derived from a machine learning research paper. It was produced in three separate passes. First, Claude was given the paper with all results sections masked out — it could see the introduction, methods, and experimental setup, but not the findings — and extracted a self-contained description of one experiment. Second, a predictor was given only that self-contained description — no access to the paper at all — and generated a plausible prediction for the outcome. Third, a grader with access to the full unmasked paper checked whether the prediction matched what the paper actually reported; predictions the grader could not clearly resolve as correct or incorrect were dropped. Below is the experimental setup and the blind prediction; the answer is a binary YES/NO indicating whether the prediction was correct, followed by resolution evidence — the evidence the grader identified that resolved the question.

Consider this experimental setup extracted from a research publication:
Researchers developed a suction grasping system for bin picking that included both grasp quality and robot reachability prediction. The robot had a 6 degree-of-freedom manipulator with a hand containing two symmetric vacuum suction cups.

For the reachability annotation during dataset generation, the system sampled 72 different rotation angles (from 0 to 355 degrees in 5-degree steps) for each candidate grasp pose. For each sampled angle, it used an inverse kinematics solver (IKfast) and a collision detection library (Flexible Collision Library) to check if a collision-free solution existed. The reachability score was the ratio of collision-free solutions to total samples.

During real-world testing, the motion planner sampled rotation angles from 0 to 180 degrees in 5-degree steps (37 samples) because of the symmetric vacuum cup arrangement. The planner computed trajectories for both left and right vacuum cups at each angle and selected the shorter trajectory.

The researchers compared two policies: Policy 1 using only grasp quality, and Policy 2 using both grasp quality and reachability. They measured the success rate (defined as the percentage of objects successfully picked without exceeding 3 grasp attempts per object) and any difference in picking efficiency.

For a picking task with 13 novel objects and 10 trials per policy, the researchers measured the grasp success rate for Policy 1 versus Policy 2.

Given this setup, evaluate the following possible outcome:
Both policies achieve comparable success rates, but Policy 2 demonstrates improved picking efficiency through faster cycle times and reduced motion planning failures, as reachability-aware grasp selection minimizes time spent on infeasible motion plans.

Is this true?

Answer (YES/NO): YES